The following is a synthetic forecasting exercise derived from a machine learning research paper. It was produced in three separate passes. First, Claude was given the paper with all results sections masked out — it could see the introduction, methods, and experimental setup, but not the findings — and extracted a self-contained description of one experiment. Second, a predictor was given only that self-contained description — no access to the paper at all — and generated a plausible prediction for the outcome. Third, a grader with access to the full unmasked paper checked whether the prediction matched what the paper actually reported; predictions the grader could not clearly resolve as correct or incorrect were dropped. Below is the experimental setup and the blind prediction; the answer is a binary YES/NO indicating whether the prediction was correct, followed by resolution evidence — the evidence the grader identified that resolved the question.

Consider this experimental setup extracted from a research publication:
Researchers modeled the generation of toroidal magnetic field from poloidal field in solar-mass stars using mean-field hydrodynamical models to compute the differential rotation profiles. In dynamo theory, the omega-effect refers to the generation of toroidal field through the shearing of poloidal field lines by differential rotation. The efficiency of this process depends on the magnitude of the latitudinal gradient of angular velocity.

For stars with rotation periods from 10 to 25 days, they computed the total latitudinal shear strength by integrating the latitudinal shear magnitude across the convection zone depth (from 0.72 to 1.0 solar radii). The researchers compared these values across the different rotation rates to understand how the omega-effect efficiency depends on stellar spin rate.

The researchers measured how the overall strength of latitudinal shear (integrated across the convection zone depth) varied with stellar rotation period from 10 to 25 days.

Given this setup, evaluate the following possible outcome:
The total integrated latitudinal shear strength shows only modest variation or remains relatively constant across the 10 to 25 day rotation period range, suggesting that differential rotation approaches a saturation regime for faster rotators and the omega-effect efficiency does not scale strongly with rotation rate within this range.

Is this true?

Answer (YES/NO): YES